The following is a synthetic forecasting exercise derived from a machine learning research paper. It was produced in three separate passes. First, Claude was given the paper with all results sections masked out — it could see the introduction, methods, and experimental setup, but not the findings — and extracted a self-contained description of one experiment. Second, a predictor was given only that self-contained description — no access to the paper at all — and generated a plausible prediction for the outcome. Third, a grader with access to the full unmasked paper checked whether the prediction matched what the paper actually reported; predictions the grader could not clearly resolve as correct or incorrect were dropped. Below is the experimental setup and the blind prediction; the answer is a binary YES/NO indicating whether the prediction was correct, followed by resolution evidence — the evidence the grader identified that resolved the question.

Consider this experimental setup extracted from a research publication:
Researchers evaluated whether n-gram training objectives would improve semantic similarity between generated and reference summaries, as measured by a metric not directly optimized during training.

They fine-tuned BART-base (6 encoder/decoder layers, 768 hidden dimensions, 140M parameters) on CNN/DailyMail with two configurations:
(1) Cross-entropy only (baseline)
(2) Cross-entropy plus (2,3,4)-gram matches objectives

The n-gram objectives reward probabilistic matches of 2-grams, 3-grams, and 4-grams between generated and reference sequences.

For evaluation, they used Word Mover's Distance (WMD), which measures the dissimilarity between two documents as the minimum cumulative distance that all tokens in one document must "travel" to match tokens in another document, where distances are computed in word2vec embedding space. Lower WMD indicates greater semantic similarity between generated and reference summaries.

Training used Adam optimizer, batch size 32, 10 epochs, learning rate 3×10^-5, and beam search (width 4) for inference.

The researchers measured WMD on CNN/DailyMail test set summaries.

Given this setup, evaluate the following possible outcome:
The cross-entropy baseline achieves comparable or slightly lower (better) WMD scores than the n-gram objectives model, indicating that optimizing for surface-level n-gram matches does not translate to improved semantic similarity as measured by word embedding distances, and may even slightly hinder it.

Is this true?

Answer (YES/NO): NO